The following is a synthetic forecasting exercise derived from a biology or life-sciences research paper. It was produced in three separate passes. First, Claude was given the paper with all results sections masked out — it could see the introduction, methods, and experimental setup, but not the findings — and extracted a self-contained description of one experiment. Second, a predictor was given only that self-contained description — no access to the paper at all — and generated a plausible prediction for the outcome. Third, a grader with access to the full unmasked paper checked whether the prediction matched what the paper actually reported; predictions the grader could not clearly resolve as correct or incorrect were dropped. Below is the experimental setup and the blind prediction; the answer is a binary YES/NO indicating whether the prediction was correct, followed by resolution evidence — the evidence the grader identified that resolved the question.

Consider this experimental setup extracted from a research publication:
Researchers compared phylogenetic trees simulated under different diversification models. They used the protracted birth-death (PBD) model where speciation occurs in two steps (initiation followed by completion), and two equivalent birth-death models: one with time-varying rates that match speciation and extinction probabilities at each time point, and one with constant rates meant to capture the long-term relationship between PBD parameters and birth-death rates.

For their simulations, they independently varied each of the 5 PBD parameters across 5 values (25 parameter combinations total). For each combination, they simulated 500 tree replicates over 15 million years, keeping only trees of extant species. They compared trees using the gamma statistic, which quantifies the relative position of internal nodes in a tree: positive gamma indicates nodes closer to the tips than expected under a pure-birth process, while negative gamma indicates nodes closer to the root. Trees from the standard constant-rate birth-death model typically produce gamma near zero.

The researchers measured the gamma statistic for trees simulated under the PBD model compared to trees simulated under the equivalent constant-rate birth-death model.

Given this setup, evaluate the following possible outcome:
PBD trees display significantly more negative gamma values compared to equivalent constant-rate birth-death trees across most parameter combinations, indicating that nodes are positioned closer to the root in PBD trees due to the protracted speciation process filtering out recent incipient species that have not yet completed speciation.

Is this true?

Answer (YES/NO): YES